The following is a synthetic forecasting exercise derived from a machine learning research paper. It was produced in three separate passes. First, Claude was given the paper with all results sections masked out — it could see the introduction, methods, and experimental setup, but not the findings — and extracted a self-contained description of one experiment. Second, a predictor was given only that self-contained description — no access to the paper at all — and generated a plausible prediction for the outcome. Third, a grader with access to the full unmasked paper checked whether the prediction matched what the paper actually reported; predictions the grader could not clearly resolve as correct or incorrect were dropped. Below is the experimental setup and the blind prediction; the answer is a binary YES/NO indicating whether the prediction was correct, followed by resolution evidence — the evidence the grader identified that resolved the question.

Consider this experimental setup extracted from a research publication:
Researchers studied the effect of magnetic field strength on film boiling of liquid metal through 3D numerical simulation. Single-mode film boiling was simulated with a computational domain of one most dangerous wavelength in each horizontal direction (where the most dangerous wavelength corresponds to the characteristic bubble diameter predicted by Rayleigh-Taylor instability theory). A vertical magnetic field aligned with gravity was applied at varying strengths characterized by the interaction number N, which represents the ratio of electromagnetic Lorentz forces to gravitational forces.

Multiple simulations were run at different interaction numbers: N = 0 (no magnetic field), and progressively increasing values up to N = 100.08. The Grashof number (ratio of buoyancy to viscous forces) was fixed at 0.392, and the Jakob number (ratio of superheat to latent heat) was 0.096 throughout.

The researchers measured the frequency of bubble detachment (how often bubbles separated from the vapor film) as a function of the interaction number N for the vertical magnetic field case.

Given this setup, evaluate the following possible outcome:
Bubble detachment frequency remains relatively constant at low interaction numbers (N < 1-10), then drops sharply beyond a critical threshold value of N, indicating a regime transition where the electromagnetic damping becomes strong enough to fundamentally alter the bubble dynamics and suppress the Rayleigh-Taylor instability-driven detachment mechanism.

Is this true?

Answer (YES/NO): YES